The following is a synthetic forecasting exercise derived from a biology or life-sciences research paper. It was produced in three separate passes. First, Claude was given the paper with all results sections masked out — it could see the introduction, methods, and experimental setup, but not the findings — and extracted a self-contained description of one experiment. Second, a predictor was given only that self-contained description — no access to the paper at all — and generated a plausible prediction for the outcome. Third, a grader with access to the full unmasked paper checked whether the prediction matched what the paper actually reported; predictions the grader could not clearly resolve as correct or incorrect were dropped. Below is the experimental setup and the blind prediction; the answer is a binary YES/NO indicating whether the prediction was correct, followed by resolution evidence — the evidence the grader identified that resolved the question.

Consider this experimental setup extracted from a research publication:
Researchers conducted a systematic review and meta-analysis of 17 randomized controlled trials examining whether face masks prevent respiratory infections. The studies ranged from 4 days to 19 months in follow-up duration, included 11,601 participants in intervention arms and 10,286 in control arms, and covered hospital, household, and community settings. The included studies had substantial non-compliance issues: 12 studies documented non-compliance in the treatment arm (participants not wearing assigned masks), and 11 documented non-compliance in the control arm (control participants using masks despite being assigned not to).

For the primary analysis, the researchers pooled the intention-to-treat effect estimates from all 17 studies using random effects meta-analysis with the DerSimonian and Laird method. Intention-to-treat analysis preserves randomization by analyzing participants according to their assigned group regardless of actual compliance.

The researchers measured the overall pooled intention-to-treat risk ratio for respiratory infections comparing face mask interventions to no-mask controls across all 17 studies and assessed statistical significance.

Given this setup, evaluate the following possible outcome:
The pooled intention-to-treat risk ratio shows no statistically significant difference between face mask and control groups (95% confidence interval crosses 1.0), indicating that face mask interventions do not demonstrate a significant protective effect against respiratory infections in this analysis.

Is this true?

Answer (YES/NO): YES